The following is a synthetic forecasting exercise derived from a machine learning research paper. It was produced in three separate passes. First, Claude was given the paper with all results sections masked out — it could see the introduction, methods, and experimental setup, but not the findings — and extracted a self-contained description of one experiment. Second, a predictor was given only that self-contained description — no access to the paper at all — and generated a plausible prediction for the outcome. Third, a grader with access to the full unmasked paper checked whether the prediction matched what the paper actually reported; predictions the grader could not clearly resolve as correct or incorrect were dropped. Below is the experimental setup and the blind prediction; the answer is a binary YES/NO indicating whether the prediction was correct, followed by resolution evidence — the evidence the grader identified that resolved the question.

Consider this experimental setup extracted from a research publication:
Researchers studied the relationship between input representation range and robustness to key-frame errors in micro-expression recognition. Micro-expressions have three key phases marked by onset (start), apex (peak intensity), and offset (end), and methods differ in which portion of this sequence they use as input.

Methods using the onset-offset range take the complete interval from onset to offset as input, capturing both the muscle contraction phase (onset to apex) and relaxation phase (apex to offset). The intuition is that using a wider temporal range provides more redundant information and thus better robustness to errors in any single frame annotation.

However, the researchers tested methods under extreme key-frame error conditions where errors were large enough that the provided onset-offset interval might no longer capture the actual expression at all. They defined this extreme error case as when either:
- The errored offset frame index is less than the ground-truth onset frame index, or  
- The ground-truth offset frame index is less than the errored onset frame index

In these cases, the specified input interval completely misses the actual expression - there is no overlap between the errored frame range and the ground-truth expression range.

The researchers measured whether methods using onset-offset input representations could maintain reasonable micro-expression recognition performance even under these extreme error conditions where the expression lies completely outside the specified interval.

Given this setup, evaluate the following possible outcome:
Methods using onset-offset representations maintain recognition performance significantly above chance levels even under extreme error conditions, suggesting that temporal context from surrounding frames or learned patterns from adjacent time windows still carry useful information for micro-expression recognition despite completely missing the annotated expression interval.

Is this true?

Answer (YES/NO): NO